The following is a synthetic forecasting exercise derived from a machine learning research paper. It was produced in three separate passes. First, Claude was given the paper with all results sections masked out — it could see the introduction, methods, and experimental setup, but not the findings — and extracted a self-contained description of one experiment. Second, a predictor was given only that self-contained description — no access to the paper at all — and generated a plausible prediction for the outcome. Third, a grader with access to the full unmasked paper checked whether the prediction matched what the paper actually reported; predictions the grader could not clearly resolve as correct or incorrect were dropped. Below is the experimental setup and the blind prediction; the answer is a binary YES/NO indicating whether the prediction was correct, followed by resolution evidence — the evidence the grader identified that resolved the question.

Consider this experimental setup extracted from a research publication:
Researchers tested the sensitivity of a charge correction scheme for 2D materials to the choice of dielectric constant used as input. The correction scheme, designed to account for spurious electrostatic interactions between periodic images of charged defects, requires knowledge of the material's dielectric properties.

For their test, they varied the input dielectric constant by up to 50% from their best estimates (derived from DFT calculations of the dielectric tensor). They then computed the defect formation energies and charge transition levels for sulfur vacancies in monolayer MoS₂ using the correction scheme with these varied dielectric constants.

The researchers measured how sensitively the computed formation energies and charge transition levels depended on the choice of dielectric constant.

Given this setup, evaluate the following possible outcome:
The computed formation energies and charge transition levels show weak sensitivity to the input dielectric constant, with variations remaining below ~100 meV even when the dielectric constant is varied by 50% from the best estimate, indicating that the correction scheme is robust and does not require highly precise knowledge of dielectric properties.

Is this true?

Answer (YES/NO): YES